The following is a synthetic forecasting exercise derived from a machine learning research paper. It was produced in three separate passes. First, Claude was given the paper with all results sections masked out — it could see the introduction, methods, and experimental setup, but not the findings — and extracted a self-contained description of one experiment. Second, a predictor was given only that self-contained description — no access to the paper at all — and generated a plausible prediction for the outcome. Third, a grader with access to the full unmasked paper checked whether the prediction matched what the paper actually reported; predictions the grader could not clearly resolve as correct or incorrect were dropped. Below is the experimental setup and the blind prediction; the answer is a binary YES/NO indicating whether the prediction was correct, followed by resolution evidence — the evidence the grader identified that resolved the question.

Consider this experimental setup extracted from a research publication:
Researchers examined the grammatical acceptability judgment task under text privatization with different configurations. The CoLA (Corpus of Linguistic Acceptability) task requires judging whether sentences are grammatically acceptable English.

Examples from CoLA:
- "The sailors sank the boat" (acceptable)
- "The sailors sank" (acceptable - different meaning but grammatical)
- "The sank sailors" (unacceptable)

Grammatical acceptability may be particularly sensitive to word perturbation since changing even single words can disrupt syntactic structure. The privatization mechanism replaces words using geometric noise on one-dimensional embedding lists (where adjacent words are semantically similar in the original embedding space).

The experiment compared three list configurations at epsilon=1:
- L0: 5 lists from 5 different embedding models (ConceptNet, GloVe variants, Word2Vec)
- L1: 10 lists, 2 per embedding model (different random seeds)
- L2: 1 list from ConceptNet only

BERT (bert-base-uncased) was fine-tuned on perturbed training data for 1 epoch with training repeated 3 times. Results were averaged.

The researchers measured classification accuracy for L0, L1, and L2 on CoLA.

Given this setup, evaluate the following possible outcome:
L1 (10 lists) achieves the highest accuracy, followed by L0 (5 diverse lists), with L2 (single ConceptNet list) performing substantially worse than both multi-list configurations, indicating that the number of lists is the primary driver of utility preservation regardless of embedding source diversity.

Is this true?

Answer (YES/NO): NO